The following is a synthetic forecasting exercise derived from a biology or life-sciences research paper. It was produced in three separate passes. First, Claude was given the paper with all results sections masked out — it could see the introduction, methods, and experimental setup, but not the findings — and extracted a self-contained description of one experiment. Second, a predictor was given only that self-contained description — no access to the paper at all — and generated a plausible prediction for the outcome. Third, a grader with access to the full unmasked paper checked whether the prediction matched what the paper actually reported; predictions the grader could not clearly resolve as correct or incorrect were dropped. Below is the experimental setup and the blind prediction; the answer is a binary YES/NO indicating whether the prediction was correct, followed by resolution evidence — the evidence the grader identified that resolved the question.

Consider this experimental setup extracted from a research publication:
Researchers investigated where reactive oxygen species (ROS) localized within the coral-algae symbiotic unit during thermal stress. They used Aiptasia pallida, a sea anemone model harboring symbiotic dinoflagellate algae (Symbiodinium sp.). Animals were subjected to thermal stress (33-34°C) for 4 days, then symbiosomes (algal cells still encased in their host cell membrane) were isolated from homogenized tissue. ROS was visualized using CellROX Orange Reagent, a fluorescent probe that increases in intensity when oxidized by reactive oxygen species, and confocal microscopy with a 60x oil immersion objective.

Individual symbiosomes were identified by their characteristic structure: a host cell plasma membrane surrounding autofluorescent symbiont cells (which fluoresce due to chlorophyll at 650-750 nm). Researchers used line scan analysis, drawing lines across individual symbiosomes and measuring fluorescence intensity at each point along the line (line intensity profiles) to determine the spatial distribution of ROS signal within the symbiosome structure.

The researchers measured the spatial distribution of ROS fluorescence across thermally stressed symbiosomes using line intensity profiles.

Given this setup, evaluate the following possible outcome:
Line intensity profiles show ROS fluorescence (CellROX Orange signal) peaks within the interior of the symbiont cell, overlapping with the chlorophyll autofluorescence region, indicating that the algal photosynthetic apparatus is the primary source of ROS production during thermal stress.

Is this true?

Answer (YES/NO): NO